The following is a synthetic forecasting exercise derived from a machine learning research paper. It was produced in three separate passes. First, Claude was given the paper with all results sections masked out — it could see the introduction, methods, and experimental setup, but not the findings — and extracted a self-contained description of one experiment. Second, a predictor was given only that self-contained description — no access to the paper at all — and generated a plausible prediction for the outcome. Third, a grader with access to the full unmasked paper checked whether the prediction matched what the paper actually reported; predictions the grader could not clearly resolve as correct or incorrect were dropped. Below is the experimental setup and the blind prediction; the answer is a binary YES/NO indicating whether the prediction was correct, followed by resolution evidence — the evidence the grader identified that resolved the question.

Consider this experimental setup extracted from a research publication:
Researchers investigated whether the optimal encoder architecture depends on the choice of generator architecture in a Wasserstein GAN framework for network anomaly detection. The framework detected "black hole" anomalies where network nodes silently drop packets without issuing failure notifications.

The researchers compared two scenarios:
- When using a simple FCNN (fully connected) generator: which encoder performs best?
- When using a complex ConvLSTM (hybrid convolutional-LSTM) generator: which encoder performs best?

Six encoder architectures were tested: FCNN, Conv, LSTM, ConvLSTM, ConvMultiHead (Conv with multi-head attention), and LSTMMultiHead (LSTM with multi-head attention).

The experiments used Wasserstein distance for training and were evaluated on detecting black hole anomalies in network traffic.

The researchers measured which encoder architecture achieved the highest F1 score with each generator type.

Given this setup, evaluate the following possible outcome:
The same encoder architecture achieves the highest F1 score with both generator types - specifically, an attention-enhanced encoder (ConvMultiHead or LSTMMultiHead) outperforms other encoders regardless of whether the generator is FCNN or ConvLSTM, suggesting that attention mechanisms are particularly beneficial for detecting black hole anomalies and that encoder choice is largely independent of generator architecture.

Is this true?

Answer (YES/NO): YES